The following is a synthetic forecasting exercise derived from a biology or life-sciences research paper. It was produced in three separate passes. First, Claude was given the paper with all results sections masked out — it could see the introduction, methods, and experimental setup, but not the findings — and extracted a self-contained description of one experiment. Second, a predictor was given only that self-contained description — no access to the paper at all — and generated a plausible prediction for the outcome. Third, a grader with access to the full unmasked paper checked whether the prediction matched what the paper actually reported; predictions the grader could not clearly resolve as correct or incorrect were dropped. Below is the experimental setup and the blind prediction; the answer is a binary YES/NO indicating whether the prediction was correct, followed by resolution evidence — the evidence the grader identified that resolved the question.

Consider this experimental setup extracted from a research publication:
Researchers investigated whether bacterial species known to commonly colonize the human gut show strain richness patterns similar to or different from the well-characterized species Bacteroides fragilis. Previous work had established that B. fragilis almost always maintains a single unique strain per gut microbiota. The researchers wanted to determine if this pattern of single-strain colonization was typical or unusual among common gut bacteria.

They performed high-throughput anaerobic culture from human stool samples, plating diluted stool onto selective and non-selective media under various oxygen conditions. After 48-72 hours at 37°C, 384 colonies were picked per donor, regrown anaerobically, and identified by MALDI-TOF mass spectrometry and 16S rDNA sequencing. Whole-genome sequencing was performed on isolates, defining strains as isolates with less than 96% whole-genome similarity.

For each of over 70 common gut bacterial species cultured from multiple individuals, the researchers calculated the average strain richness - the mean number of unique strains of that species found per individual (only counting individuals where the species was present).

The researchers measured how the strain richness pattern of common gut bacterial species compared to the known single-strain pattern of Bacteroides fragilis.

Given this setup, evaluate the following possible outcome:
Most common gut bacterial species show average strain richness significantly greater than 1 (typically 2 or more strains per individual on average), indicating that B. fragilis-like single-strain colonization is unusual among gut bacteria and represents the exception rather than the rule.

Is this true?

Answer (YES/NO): NO